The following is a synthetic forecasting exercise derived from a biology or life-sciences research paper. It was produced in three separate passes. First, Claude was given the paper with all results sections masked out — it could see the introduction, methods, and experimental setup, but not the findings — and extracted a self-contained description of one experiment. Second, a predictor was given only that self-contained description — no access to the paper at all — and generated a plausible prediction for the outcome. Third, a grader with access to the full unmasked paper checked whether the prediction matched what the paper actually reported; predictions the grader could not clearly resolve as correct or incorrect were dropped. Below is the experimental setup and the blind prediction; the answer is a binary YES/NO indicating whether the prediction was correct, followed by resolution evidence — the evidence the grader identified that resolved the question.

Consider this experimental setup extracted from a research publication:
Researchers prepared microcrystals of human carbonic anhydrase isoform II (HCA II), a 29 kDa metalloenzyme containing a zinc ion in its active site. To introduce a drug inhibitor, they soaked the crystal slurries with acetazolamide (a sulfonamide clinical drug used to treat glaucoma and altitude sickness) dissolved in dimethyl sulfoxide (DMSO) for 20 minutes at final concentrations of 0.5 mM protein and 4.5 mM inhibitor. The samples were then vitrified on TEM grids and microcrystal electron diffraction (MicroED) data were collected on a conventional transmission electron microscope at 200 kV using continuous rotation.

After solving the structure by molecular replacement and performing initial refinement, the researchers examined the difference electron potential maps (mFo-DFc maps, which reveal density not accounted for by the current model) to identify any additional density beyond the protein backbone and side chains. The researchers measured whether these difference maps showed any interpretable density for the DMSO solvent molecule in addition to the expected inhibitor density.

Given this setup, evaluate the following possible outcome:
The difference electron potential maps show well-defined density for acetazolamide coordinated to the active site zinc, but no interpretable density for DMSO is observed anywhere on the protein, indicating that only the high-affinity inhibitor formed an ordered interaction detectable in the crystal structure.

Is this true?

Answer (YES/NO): NO